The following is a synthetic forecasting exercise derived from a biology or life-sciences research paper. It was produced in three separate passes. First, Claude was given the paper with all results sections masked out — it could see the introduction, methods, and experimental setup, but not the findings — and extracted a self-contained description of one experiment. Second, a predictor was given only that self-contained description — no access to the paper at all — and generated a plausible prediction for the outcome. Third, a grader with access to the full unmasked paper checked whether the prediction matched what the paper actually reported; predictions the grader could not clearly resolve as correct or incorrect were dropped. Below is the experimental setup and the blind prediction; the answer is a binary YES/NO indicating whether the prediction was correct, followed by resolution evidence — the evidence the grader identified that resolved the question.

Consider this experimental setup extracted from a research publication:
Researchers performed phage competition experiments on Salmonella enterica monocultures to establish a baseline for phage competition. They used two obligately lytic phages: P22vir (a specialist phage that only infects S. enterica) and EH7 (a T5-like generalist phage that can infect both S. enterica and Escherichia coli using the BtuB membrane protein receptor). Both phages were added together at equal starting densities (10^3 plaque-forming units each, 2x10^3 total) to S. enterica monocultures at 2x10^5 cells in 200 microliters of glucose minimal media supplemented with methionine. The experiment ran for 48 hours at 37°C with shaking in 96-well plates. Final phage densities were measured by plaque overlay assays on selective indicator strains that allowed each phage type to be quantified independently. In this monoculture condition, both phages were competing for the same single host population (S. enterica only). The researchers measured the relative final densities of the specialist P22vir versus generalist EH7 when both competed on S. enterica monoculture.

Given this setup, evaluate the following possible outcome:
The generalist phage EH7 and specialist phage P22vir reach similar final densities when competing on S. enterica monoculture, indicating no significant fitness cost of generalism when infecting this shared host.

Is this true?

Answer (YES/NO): YES